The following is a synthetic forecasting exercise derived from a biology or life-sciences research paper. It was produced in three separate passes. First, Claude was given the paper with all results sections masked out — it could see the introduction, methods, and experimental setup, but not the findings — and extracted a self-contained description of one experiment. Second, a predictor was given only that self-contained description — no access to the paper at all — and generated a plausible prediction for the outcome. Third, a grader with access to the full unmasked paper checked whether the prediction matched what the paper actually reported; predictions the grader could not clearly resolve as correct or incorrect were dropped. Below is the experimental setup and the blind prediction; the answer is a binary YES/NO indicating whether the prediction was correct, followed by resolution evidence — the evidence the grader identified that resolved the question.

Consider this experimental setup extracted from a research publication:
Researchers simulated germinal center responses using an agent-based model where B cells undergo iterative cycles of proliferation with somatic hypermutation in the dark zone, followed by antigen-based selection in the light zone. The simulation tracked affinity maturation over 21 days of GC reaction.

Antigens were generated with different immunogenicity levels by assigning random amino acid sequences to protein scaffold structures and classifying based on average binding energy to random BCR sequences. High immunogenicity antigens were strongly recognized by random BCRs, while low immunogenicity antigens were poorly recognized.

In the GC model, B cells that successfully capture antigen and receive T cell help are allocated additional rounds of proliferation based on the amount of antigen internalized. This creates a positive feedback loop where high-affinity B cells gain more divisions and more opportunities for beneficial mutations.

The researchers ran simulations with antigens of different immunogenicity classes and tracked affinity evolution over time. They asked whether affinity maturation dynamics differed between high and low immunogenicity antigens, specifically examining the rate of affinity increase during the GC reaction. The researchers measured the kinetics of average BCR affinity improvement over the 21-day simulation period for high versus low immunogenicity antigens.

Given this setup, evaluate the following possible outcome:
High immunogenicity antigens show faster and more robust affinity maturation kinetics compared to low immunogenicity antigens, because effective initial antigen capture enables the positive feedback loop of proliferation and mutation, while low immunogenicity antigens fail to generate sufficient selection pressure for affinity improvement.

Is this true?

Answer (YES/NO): YES